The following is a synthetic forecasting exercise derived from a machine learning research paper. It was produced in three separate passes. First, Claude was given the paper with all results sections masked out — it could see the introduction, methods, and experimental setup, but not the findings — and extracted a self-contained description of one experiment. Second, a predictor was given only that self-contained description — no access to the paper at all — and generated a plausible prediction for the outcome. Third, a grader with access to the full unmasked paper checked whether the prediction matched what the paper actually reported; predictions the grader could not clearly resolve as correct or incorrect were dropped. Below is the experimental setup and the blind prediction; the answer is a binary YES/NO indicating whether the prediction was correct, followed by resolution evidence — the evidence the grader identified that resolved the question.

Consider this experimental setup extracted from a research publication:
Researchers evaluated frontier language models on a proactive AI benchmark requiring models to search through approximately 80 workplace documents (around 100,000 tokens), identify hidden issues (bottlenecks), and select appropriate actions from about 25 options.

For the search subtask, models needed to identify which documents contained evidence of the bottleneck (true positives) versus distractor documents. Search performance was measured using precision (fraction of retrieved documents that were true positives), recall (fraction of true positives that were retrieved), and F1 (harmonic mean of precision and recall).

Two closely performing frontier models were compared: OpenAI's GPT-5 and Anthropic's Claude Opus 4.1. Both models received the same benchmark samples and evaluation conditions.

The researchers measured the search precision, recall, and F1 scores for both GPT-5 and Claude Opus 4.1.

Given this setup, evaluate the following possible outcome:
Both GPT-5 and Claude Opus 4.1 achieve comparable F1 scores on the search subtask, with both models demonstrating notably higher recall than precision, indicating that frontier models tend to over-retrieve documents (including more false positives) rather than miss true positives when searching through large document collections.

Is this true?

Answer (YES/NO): NO